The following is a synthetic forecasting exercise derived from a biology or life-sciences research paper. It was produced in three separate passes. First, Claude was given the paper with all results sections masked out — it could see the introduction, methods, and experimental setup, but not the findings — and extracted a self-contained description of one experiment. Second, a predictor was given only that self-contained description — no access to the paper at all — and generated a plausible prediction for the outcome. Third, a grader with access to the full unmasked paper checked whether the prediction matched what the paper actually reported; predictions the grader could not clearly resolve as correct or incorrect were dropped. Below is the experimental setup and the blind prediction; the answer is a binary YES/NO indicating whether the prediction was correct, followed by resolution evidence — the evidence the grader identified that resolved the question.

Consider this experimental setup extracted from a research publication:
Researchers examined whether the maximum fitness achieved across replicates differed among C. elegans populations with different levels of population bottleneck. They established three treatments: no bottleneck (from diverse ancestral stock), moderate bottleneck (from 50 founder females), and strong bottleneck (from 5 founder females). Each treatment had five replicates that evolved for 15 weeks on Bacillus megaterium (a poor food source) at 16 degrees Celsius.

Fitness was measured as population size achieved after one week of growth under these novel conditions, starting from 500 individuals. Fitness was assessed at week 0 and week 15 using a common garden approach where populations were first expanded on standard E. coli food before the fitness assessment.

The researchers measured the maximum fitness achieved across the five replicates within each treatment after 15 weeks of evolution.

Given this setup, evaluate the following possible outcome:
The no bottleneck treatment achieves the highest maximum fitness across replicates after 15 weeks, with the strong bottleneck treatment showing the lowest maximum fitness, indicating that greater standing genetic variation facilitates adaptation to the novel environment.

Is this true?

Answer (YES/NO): NO